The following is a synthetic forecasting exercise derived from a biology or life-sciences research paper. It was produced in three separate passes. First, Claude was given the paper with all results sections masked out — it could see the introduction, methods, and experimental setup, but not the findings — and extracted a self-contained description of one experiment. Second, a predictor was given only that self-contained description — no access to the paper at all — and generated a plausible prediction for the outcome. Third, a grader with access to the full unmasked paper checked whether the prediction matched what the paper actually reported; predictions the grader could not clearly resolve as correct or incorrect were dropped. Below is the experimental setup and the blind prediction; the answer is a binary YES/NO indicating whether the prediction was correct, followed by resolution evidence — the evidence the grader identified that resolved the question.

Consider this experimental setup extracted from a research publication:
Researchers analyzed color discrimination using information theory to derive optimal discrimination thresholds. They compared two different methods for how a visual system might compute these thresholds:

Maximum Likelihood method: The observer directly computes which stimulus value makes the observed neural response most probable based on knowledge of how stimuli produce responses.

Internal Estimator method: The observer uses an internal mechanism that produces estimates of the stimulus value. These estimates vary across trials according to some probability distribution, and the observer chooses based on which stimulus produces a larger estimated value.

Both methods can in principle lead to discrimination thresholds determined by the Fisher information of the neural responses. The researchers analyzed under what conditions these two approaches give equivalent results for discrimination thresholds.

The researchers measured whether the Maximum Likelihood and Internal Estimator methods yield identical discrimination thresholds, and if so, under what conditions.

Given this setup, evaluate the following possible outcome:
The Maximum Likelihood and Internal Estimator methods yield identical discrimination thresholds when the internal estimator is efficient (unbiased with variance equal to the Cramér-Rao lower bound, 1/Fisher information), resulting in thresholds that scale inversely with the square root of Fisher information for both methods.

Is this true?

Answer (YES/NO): NO